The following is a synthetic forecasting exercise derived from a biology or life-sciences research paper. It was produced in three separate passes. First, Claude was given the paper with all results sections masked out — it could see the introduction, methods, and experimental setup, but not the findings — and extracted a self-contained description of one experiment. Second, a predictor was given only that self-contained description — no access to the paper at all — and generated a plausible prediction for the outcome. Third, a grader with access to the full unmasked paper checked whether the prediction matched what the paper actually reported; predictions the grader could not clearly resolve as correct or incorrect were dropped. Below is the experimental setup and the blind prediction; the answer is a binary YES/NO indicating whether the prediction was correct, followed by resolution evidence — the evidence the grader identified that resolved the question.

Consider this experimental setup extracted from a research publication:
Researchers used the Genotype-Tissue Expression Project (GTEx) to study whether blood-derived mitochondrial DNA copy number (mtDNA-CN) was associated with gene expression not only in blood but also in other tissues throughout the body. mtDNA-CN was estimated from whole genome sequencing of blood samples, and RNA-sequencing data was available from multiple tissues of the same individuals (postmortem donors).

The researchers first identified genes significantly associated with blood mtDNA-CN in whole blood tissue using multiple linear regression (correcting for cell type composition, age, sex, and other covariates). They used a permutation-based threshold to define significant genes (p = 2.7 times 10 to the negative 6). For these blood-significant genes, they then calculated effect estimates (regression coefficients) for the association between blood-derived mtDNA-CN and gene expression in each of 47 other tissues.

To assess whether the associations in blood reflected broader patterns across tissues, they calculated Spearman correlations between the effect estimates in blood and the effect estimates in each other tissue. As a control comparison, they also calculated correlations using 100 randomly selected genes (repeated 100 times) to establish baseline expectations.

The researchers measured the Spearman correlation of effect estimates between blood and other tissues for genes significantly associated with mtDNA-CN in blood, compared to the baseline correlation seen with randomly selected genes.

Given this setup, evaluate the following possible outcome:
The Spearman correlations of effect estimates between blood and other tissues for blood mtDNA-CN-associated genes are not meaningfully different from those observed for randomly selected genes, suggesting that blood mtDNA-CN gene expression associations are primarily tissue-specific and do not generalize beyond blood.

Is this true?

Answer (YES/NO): NO